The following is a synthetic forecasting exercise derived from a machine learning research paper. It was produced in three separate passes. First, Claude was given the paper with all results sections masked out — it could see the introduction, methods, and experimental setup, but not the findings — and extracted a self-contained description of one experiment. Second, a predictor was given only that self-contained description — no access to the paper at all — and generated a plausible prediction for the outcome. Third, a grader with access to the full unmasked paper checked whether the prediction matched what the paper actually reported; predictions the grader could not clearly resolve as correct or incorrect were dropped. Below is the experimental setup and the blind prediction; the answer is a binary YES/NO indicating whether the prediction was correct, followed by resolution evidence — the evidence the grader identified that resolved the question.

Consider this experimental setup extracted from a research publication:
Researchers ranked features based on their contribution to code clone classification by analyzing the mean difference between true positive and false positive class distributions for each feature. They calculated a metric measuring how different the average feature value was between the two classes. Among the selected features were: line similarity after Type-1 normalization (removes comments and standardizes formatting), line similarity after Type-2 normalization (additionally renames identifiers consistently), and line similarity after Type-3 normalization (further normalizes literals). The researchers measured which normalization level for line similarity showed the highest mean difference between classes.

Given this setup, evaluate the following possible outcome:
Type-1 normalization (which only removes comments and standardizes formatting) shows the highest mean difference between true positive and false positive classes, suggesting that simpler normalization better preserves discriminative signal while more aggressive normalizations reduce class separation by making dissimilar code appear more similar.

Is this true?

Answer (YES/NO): YES